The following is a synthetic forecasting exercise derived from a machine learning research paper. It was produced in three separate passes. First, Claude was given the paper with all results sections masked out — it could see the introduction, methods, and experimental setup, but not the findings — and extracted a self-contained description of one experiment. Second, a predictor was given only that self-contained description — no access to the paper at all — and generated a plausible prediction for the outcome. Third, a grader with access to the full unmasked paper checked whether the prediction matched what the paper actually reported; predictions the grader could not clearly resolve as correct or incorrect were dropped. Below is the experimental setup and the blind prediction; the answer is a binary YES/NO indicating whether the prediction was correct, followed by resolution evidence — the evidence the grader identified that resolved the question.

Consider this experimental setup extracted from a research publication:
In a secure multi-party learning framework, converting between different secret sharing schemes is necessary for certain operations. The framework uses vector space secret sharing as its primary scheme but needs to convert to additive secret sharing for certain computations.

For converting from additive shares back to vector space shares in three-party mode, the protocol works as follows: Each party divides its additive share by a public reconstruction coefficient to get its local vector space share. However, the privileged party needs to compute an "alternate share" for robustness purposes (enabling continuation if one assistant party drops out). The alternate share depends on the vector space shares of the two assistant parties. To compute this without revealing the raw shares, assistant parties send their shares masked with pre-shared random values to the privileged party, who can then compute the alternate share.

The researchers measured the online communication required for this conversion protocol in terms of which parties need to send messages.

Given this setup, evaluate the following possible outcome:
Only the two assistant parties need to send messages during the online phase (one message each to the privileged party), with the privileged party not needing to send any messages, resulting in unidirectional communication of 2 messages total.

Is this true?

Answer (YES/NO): YES